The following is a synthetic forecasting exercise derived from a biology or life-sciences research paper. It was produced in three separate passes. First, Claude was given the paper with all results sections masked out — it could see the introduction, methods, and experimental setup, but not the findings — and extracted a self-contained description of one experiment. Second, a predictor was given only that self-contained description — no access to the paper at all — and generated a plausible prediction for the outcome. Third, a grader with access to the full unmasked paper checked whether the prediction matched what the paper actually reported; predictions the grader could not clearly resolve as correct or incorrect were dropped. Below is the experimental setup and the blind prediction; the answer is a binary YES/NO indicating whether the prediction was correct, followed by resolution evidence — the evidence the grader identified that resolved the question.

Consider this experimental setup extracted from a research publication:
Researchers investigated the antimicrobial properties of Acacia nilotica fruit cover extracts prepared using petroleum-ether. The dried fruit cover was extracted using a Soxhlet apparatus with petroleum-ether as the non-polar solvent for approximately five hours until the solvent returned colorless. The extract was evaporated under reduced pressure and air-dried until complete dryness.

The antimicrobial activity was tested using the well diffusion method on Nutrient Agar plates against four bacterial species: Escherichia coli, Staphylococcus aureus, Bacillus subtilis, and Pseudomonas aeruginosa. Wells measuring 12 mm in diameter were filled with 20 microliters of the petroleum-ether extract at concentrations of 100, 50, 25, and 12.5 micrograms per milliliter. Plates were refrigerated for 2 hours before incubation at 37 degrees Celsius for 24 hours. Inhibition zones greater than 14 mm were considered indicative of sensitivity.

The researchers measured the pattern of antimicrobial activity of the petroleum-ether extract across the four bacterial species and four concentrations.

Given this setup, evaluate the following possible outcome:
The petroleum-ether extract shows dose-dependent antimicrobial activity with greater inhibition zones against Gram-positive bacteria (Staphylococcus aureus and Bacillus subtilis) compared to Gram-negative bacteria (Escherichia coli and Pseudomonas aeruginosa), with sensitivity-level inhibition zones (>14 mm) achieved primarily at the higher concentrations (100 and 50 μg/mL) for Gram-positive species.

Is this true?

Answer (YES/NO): NO